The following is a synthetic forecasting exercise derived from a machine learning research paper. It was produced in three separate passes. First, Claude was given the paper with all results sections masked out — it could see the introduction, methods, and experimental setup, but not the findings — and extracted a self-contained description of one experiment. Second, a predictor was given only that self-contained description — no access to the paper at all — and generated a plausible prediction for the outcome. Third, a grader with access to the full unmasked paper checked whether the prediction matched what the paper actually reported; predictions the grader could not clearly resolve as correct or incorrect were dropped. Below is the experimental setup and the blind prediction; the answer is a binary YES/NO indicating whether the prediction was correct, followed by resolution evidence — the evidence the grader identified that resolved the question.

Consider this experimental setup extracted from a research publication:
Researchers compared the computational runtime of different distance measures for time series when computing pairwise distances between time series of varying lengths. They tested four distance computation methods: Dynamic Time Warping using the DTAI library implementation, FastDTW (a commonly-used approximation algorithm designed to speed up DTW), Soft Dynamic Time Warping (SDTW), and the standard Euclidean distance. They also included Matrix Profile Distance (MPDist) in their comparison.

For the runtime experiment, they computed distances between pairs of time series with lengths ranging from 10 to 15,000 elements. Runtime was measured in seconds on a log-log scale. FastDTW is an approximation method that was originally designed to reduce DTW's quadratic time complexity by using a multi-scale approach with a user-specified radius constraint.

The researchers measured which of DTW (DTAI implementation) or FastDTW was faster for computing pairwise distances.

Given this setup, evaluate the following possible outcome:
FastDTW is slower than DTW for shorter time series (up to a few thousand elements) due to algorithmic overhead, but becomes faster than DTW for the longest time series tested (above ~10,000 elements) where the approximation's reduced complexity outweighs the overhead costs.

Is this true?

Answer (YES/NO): NO